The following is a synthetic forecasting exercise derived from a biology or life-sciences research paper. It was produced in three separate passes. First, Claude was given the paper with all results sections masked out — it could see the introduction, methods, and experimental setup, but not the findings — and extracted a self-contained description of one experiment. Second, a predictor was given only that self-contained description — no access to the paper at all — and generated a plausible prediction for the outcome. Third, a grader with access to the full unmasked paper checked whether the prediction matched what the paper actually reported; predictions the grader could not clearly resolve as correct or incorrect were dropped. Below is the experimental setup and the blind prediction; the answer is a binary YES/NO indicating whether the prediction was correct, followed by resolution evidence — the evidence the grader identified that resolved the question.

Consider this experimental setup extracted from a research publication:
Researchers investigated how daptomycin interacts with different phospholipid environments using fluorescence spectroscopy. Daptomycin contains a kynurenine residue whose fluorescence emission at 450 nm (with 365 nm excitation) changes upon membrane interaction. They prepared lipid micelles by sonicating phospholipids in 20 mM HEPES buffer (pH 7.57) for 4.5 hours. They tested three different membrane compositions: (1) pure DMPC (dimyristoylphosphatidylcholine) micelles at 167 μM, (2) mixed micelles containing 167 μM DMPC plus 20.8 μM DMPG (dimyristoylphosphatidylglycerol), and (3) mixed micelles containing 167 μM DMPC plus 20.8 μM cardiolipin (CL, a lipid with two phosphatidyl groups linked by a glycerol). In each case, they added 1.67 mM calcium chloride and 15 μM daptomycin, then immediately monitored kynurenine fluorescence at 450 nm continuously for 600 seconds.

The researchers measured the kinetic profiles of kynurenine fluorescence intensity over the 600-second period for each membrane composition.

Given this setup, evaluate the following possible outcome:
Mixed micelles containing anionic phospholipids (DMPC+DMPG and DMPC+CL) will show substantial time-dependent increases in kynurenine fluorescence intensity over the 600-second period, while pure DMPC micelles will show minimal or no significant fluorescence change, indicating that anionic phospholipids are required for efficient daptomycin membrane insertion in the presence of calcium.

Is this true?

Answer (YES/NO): NO